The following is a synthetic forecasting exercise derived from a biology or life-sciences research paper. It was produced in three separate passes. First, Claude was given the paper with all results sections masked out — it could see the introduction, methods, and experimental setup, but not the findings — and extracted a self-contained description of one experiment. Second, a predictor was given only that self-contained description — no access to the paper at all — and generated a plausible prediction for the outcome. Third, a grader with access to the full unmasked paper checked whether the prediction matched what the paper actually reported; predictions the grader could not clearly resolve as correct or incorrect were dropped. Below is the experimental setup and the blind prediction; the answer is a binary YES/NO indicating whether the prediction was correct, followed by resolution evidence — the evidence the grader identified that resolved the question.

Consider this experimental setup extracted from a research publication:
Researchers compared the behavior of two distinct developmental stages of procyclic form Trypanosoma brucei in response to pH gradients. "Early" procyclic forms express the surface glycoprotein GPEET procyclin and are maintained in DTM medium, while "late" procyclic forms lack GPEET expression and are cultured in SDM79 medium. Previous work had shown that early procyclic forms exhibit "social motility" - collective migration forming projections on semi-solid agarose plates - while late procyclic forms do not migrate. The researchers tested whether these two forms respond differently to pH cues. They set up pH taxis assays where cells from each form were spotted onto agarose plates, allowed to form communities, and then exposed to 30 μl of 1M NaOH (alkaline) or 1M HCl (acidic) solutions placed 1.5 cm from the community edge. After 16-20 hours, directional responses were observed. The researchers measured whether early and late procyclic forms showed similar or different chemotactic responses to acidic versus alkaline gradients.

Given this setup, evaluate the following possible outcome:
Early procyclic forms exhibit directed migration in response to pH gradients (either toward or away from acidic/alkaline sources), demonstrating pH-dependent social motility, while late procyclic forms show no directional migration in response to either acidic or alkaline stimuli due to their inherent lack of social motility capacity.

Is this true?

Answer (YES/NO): NO